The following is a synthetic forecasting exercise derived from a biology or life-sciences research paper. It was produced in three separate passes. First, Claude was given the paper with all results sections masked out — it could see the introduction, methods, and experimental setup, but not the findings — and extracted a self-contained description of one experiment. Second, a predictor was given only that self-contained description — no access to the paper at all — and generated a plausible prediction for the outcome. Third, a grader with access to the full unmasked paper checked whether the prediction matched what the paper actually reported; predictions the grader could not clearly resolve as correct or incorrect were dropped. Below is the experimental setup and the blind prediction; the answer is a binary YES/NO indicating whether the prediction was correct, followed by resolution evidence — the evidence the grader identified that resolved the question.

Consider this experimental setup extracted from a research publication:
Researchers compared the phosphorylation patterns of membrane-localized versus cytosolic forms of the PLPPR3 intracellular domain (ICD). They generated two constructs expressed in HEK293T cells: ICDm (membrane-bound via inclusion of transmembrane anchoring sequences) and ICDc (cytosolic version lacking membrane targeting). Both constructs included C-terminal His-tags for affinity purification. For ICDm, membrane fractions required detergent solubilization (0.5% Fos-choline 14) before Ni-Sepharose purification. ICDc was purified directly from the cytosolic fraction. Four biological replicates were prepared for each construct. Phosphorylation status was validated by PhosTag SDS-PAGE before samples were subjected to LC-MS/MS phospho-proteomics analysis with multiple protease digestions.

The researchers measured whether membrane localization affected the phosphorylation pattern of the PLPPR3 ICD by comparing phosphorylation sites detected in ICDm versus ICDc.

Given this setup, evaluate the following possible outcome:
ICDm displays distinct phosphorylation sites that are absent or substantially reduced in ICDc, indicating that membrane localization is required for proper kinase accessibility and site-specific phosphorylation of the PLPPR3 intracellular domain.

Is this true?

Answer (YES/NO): YES